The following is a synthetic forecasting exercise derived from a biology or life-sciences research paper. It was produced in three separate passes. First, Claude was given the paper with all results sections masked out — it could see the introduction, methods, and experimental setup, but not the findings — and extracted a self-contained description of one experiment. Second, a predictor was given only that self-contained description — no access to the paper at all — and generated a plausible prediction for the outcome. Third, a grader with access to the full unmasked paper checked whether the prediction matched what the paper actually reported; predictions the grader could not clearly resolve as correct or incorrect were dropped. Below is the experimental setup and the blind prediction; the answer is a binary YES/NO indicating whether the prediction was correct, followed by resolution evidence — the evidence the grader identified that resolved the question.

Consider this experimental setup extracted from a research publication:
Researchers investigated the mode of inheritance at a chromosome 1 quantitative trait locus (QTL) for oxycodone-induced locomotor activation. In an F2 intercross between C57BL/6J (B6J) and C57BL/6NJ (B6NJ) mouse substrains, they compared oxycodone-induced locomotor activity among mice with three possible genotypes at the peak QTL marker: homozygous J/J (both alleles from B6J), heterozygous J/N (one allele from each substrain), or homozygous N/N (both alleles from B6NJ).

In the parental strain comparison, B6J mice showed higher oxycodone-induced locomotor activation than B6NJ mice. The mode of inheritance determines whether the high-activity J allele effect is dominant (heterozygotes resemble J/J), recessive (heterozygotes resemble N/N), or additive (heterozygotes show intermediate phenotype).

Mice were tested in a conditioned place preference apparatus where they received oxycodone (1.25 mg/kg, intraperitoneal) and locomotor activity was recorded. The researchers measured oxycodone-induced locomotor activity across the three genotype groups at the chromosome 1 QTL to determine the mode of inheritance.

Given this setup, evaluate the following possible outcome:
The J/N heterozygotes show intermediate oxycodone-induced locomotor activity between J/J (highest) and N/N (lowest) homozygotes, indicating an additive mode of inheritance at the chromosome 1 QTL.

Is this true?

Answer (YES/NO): NO